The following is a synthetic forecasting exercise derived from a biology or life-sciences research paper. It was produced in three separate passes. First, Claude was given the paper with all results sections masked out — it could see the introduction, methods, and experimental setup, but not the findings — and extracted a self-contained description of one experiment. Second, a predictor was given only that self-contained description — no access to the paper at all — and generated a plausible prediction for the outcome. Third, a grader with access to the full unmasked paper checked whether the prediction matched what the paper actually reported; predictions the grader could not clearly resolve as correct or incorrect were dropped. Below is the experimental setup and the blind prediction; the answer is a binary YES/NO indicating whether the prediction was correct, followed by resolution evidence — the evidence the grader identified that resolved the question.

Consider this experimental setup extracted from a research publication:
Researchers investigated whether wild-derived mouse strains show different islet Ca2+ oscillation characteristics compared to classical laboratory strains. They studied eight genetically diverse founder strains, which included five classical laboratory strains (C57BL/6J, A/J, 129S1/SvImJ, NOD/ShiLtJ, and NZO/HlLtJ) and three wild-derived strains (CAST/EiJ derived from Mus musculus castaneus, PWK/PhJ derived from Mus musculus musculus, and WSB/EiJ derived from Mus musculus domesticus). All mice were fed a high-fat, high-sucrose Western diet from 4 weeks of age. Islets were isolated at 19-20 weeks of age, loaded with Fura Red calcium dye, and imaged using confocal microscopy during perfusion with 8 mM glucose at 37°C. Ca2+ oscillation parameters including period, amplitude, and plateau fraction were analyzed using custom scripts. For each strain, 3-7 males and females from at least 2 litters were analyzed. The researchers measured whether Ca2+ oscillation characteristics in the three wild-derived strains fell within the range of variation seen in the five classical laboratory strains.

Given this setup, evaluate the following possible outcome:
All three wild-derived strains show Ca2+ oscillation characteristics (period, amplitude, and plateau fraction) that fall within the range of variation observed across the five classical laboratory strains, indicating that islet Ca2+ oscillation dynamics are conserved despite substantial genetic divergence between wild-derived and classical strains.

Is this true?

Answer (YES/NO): NO